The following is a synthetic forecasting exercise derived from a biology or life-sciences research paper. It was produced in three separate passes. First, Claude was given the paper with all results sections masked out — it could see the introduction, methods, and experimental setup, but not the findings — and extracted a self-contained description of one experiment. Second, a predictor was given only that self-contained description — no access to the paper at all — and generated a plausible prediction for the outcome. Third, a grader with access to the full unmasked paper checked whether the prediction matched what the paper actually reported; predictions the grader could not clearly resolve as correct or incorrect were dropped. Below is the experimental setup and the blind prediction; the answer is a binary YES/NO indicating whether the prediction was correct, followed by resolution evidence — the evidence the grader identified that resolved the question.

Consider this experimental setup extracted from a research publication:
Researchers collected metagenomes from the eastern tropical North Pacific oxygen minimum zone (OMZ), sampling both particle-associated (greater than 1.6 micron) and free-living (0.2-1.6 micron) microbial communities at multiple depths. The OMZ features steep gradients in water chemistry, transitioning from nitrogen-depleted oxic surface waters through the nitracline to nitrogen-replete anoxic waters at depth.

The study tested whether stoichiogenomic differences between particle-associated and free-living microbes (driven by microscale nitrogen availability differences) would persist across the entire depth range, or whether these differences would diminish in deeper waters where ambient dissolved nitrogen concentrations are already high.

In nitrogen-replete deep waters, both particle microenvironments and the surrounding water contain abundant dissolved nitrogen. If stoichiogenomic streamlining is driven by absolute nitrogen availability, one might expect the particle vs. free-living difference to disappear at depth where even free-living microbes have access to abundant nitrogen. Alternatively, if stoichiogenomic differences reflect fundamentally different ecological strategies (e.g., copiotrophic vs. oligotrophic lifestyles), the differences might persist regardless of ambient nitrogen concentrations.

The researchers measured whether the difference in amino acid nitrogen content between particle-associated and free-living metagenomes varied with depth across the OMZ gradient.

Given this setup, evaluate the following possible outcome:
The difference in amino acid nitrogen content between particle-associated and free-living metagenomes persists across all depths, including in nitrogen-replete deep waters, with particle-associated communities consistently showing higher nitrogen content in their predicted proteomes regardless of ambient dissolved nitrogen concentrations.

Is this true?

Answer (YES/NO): YES